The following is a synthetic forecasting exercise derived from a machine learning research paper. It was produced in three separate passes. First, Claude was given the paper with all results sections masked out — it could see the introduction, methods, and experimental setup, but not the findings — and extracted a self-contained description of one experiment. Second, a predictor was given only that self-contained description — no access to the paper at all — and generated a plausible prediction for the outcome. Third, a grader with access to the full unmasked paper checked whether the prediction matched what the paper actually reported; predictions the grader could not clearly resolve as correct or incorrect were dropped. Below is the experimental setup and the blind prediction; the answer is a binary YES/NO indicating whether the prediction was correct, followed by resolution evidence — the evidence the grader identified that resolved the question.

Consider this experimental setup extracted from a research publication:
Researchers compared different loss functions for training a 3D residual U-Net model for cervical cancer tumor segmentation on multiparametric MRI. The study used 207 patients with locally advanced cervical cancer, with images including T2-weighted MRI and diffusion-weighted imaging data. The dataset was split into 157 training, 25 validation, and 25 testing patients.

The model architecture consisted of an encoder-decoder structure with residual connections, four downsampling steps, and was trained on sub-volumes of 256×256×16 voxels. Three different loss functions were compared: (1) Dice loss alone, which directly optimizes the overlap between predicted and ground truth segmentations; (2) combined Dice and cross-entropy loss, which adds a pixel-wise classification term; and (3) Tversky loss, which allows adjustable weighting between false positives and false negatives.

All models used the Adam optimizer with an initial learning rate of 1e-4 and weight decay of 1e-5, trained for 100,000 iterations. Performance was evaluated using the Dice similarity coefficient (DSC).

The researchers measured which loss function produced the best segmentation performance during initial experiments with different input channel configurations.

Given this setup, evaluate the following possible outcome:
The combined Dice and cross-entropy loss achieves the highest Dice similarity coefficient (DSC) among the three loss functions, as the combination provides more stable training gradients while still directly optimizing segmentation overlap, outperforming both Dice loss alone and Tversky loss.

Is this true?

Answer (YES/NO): NO